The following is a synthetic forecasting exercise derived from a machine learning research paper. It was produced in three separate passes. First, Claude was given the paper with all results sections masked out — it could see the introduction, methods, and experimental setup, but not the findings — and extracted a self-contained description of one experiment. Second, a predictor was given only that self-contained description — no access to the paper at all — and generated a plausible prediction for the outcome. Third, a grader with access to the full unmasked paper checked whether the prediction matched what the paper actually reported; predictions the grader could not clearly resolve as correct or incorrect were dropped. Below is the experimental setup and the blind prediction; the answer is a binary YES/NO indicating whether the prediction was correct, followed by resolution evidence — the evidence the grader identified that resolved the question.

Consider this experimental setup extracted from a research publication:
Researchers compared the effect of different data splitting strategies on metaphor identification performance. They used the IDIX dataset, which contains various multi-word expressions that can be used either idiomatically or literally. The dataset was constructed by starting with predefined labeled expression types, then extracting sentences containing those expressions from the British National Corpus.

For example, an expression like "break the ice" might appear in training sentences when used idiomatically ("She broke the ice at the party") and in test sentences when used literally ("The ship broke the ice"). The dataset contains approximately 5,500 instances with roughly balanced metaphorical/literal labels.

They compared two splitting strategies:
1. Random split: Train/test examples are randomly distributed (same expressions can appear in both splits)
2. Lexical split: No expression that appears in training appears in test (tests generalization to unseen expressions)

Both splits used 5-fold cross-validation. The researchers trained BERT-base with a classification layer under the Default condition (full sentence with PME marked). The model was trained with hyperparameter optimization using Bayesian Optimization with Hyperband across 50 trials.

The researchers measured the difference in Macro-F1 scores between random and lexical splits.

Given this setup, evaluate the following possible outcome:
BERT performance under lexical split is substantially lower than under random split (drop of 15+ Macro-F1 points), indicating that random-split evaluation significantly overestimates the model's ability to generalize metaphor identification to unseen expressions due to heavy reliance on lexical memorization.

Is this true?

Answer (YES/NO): YES